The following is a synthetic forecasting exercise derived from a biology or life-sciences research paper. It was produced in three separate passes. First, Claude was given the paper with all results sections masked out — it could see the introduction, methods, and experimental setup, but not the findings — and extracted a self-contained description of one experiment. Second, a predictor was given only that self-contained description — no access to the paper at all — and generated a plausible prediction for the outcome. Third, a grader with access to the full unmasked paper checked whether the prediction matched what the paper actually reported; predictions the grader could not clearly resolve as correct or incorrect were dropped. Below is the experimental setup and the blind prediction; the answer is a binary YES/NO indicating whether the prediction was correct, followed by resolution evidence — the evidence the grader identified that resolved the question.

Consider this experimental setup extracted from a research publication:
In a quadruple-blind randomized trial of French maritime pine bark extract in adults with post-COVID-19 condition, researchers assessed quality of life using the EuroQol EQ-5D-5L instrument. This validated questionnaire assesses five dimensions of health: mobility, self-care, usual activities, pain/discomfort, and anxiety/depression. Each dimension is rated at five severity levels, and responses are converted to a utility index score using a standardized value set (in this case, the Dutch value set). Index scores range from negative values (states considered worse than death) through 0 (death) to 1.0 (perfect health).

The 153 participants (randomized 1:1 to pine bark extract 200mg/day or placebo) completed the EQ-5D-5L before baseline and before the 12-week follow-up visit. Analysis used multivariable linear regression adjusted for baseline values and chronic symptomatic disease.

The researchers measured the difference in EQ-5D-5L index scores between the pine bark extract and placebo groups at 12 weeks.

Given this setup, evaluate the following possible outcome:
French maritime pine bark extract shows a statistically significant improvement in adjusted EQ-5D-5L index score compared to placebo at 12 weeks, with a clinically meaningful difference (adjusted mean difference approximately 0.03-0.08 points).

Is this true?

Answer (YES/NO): NO